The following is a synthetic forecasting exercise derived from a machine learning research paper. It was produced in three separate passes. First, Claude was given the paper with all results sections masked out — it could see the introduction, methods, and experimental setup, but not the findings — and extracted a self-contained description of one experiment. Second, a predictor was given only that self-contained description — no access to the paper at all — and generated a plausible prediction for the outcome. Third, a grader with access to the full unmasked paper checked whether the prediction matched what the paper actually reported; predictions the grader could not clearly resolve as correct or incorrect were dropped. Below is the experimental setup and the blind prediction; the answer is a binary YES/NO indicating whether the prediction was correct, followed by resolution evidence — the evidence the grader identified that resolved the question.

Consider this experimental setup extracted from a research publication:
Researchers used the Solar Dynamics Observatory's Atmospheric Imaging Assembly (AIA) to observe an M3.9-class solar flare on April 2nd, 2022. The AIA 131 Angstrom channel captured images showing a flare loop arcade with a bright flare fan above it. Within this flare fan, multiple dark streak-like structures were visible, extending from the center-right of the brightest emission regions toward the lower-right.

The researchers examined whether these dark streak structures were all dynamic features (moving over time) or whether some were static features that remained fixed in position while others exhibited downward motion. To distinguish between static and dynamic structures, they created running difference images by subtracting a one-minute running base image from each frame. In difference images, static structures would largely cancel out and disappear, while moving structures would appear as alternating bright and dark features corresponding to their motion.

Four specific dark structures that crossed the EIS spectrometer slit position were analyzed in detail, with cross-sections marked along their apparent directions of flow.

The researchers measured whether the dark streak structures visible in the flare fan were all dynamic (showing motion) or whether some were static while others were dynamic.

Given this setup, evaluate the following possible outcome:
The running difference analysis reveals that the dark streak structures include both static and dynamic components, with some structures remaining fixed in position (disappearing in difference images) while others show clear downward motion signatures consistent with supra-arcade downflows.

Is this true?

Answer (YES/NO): YES